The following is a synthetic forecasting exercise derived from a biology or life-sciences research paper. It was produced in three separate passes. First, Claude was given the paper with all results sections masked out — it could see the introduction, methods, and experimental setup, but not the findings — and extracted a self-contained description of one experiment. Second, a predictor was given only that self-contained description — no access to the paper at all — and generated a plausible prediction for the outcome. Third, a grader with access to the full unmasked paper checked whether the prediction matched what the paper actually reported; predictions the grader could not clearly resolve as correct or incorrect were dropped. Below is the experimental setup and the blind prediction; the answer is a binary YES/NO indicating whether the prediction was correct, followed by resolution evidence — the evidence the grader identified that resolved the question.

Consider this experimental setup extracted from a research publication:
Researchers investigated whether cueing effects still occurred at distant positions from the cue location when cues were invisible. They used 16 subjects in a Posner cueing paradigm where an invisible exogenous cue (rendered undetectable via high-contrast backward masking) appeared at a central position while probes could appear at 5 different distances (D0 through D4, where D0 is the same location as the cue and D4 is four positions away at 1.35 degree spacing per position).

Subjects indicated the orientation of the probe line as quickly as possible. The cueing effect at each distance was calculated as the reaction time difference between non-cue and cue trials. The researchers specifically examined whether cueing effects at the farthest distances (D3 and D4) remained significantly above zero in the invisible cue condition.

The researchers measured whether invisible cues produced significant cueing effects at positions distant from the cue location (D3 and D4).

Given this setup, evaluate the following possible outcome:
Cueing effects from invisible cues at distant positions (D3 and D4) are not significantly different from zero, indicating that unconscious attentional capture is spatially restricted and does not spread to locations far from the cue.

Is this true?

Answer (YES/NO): YES